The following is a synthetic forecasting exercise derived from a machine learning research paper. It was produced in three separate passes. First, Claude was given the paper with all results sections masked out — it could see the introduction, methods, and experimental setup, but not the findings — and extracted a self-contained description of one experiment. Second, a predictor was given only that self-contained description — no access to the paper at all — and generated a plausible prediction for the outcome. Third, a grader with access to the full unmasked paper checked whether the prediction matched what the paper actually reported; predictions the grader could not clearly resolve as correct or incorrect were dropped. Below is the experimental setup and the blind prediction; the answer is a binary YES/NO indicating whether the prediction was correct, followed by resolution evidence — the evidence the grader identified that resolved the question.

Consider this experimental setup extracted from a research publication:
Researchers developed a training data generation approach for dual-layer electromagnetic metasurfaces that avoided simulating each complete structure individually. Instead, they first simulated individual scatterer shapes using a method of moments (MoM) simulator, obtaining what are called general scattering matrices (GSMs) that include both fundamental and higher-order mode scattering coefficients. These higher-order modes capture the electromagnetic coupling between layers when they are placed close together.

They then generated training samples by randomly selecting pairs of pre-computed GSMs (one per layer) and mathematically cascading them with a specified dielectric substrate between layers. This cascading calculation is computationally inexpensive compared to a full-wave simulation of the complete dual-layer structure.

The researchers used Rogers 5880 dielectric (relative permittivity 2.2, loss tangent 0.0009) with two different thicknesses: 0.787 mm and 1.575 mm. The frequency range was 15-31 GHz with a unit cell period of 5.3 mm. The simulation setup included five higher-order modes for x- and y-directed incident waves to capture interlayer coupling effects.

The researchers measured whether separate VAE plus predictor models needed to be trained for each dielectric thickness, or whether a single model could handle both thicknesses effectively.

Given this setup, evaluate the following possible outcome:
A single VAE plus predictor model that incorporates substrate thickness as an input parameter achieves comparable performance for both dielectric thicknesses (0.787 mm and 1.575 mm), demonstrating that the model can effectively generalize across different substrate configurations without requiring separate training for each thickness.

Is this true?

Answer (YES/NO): NO